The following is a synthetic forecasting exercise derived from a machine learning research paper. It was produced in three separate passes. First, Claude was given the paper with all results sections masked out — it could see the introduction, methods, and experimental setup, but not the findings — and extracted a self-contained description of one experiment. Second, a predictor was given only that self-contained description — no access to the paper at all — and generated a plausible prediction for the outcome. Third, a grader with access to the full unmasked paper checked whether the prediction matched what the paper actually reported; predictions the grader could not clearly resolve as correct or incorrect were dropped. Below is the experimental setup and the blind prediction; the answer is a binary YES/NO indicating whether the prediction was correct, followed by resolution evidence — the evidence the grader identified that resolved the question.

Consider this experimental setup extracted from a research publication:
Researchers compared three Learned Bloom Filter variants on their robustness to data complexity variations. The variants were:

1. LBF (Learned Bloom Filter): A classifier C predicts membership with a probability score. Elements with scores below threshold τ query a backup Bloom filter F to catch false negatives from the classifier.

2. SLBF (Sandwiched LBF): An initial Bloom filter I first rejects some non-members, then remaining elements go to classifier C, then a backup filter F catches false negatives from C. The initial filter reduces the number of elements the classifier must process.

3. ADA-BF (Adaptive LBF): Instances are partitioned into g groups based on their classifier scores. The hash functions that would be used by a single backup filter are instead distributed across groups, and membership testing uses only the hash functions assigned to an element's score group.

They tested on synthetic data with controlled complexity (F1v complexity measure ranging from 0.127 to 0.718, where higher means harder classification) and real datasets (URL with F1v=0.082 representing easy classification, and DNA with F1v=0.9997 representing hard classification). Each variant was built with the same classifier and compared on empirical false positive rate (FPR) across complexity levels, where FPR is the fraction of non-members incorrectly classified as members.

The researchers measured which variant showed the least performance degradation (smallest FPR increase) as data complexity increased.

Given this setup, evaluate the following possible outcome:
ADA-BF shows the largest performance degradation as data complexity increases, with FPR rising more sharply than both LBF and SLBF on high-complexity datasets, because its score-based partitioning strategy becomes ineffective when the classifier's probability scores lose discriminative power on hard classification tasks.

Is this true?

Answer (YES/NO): NO